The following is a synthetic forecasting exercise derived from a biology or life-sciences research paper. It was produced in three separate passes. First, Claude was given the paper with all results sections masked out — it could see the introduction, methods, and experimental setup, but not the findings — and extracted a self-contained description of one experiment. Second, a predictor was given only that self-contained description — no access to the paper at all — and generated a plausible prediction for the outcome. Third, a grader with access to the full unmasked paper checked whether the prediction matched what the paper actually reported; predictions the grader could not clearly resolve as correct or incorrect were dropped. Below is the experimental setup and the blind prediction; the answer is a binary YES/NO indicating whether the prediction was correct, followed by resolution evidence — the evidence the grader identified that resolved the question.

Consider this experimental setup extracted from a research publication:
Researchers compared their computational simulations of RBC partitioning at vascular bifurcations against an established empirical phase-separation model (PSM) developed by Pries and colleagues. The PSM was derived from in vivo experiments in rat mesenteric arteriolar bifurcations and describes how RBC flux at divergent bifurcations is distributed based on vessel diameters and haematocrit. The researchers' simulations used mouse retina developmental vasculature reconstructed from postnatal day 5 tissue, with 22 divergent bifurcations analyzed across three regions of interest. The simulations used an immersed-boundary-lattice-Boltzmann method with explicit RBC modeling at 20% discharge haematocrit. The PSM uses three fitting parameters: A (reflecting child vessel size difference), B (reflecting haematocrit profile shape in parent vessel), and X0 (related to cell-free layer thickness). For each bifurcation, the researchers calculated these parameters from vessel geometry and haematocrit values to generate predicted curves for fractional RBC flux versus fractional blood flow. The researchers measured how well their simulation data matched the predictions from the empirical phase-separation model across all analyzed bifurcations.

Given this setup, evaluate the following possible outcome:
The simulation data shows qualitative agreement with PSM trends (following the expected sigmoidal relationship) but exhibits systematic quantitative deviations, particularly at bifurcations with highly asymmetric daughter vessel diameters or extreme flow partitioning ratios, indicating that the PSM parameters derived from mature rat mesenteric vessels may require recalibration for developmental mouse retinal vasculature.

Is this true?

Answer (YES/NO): NO